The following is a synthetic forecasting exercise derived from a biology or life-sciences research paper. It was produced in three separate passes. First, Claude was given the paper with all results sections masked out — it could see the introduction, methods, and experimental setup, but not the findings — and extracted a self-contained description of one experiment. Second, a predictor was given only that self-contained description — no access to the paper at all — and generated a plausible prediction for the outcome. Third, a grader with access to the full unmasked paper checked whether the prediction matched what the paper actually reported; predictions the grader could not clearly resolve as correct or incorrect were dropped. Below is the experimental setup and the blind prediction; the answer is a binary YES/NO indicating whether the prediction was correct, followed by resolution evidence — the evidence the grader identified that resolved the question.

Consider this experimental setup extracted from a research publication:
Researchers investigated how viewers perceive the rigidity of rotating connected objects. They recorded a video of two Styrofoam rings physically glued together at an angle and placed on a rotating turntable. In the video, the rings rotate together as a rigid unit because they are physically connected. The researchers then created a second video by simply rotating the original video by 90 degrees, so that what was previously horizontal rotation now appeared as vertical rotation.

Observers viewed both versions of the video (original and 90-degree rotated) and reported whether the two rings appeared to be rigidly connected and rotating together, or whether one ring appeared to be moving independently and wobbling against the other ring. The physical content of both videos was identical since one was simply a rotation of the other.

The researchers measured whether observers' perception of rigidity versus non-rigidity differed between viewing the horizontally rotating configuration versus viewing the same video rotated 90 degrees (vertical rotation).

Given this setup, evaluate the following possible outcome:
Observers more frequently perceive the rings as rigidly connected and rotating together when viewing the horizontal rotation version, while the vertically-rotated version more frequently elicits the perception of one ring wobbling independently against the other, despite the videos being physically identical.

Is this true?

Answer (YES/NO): YES